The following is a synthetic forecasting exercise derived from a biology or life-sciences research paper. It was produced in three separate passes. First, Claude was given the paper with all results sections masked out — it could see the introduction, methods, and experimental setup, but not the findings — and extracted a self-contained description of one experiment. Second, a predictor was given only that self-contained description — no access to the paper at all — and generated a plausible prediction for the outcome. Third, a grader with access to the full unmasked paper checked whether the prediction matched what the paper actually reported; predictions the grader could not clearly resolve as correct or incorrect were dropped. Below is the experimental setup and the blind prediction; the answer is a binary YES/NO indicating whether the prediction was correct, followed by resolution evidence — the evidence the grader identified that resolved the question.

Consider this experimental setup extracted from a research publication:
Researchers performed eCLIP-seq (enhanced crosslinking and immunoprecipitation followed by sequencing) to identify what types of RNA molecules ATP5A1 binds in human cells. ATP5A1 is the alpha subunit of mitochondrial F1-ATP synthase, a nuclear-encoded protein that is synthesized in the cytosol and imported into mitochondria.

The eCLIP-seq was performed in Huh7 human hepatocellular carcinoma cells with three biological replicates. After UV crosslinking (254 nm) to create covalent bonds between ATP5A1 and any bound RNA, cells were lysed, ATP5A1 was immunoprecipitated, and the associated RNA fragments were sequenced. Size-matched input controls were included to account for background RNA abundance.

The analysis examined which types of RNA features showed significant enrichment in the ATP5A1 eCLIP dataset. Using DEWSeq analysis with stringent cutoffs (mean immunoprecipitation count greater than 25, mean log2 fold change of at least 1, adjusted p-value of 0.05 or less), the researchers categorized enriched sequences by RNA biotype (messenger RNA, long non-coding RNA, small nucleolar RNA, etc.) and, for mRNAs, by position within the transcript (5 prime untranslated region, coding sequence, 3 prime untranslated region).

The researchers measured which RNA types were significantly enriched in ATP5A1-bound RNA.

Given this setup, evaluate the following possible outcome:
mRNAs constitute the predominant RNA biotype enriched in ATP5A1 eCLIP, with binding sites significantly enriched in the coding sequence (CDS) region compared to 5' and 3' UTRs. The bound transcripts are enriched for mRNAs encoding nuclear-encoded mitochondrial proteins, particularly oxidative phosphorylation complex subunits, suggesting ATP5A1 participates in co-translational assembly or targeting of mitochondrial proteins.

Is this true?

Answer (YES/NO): NO